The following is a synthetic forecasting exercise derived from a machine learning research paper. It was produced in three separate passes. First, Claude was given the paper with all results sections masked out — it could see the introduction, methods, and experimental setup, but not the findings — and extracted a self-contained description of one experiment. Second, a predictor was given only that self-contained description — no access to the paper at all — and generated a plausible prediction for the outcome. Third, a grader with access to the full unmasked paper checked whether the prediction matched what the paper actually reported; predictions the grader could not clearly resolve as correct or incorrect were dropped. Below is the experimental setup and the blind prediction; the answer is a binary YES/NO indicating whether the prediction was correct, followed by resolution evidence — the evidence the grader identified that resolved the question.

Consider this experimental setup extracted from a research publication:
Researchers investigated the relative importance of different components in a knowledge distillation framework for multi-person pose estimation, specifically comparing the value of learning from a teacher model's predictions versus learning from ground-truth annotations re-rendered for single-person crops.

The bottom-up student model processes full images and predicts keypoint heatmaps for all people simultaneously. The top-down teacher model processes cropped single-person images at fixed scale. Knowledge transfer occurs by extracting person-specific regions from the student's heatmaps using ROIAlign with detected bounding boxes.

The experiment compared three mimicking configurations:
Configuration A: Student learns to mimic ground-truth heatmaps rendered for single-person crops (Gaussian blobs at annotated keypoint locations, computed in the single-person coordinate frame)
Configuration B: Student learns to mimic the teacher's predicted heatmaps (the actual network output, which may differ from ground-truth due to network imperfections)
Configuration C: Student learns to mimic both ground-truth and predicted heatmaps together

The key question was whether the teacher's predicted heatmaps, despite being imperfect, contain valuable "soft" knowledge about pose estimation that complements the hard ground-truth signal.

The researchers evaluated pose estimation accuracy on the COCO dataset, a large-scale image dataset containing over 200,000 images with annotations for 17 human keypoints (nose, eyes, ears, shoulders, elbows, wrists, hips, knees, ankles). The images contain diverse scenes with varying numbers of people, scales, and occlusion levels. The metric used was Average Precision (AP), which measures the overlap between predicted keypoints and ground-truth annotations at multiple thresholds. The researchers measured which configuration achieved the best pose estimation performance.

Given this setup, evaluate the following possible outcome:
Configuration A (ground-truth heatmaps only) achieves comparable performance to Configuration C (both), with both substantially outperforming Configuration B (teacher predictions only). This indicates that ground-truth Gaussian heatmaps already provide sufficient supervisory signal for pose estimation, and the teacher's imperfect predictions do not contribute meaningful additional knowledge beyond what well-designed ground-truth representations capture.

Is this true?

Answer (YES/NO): NO